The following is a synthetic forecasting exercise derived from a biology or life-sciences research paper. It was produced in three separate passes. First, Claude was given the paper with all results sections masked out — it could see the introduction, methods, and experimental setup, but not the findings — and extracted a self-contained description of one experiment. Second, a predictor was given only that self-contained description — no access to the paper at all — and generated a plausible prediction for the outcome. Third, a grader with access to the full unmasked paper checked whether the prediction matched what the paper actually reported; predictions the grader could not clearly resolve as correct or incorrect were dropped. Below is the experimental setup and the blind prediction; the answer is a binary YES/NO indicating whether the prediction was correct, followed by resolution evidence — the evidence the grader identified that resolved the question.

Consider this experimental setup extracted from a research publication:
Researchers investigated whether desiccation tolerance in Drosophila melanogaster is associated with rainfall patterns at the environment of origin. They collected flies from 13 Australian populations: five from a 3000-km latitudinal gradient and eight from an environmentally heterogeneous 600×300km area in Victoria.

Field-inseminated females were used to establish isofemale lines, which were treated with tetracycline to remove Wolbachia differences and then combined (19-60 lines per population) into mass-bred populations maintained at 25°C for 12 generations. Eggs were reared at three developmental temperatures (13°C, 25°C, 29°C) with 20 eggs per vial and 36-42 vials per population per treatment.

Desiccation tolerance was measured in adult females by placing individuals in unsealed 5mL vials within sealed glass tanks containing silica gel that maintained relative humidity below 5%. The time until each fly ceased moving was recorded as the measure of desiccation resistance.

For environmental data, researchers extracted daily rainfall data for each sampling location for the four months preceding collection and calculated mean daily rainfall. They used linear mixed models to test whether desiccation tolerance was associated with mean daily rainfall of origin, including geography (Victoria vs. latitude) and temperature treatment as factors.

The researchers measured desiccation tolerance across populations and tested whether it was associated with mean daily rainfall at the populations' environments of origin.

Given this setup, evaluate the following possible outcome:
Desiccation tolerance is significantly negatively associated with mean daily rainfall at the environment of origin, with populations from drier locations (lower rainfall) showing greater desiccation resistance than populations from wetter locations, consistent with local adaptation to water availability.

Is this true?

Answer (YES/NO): NO